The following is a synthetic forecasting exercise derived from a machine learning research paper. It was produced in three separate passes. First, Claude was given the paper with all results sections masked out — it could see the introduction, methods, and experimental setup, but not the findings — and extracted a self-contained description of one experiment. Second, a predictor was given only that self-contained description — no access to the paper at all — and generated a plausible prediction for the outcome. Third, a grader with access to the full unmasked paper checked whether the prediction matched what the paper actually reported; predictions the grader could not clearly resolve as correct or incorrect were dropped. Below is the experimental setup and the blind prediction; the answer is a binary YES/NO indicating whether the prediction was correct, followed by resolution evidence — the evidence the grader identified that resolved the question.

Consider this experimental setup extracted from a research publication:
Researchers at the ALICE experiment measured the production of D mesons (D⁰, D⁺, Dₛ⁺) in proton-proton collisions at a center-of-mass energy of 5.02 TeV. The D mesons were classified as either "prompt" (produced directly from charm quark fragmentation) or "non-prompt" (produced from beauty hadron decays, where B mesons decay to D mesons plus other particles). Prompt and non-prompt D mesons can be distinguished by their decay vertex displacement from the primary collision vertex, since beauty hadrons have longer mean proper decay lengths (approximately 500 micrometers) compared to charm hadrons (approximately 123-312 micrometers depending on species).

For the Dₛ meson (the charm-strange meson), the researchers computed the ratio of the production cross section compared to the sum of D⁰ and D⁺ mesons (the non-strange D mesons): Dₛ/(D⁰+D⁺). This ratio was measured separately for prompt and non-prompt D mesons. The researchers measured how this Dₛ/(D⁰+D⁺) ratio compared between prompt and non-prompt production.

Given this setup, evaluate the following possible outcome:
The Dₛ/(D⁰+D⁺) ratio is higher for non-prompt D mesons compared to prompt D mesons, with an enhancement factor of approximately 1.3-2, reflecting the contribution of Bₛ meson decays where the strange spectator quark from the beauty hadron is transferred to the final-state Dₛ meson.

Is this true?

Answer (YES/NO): NO